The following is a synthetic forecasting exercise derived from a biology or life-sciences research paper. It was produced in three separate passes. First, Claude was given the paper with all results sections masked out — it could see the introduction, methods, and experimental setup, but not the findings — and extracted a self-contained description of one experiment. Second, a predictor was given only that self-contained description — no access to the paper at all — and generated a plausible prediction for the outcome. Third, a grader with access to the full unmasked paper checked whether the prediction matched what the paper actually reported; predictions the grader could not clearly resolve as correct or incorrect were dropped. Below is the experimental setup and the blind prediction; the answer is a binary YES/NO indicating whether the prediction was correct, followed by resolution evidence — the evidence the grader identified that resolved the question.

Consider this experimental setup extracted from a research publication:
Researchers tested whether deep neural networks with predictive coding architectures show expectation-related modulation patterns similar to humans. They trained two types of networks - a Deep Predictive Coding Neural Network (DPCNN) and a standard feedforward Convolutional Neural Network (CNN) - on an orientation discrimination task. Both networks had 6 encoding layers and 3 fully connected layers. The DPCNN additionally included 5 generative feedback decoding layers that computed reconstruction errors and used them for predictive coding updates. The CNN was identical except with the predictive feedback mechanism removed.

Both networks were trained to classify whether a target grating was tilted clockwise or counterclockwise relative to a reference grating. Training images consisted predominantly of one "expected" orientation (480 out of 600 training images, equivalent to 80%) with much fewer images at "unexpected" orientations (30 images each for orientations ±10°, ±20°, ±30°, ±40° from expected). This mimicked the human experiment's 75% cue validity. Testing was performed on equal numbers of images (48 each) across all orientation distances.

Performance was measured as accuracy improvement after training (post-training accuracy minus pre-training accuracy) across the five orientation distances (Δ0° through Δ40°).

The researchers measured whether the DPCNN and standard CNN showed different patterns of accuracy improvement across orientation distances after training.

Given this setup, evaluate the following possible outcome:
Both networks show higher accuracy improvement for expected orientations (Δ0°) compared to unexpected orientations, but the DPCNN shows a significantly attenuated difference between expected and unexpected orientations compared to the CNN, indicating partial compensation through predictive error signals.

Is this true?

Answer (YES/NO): NO